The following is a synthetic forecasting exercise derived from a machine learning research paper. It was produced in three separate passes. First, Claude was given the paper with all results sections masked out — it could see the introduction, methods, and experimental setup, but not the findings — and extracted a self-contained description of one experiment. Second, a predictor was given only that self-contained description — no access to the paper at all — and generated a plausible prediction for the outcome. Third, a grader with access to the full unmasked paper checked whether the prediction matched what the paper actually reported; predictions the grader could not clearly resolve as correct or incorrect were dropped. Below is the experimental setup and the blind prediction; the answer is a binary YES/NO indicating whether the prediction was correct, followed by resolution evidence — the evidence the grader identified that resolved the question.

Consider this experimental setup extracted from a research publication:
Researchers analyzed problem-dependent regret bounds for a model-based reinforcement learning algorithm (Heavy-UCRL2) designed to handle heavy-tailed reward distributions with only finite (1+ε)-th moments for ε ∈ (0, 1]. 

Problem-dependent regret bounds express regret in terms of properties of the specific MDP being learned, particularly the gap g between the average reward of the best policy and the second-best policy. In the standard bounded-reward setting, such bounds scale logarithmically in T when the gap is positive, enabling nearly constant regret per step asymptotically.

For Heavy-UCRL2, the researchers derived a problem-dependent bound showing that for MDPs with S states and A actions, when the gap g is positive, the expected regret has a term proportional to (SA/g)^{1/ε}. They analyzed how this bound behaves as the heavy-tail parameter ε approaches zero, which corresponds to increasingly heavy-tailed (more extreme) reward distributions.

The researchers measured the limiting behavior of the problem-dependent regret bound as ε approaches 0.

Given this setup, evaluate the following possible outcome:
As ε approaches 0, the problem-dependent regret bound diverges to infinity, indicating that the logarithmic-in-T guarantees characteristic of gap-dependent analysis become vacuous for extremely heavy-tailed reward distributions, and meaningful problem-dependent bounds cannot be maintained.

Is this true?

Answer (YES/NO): YES